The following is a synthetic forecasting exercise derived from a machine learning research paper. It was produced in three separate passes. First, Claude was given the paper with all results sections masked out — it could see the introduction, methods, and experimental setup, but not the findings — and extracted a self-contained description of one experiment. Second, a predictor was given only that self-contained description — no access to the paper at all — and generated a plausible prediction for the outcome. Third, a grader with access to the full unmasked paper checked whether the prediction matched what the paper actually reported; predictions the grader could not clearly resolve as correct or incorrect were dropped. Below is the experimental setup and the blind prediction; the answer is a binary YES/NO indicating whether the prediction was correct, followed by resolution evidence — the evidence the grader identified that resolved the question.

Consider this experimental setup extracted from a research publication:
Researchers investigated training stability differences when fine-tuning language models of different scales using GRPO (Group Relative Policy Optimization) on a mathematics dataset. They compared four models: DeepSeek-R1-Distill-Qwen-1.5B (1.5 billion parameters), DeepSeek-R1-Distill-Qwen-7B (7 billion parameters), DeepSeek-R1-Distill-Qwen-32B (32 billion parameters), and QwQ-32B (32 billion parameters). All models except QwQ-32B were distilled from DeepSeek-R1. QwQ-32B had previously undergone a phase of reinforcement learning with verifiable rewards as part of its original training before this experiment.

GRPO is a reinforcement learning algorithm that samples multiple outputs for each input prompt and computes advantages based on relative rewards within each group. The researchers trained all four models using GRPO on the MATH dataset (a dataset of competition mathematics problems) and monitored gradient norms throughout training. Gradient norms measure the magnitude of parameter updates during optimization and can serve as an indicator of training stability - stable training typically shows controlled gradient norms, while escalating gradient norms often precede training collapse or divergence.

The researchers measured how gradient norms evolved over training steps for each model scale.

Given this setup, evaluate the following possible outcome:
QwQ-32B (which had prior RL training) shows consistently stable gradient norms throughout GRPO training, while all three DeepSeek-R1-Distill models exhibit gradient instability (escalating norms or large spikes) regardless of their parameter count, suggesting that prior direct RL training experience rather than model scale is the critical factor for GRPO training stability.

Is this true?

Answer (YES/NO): NO